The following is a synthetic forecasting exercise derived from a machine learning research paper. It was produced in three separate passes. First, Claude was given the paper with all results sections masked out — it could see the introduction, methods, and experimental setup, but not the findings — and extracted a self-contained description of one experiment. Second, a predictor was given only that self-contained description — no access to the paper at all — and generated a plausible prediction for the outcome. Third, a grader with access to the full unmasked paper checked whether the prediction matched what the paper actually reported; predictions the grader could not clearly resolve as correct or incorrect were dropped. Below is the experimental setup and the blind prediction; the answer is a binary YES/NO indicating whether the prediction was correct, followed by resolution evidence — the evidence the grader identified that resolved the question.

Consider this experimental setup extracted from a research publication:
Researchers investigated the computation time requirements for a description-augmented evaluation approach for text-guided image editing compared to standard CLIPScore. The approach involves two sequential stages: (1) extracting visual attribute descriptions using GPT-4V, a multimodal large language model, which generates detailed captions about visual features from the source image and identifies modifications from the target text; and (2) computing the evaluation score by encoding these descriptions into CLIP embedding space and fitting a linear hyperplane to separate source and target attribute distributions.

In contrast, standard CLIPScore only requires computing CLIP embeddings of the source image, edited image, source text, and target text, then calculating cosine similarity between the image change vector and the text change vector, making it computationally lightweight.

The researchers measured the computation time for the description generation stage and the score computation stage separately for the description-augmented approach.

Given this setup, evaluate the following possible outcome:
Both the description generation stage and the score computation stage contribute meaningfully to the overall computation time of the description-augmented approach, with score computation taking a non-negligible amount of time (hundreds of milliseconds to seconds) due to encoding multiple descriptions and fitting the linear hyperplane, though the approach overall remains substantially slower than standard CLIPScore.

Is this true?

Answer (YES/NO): NO